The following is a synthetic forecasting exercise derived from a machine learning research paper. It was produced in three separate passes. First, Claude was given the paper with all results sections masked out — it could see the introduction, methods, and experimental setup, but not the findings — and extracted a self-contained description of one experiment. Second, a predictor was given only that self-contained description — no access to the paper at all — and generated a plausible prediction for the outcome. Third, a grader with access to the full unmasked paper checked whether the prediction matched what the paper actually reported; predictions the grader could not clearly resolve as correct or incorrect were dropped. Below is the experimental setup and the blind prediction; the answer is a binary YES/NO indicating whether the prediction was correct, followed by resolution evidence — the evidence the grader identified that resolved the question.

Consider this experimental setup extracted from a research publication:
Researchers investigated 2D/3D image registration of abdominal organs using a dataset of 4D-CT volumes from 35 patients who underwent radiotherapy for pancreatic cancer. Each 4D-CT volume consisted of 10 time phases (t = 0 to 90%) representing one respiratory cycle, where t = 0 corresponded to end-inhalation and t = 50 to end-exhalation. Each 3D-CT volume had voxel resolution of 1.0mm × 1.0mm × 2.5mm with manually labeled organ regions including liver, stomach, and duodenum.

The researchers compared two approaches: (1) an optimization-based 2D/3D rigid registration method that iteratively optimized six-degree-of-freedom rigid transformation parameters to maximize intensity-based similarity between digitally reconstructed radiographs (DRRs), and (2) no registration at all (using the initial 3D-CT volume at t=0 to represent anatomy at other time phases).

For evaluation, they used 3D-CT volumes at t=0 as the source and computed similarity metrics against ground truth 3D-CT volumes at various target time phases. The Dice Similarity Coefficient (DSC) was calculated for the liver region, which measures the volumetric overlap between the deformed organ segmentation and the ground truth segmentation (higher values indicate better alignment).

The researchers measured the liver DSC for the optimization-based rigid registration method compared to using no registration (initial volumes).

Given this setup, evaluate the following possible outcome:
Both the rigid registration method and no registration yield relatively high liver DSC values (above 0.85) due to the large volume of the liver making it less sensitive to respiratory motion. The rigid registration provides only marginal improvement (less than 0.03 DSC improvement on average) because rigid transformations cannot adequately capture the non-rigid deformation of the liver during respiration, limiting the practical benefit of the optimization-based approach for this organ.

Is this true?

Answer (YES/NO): NO